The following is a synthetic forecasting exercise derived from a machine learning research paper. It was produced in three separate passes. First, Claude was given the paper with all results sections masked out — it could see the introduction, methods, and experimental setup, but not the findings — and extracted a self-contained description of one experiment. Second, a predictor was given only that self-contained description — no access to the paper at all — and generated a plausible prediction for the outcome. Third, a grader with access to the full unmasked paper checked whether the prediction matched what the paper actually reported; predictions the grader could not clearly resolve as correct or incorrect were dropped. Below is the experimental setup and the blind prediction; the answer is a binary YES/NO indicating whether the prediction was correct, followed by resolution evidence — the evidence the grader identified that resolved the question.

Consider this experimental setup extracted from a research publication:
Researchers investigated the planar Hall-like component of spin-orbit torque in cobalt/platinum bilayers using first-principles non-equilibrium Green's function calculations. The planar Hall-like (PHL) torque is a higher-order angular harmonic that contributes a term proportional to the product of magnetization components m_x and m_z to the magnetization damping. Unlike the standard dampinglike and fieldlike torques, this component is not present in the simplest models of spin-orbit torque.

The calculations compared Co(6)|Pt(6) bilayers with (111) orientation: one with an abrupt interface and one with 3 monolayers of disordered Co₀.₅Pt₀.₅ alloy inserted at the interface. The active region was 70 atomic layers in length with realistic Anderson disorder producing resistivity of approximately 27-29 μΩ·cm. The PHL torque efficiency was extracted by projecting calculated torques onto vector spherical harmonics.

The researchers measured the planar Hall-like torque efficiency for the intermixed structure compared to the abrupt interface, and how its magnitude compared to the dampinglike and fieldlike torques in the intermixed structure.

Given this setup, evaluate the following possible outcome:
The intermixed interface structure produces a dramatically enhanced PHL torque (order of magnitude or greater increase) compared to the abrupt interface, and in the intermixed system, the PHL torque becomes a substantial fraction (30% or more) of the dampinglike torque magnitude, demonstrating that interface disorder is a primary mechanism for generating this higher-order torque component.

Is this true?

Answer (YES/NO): NO